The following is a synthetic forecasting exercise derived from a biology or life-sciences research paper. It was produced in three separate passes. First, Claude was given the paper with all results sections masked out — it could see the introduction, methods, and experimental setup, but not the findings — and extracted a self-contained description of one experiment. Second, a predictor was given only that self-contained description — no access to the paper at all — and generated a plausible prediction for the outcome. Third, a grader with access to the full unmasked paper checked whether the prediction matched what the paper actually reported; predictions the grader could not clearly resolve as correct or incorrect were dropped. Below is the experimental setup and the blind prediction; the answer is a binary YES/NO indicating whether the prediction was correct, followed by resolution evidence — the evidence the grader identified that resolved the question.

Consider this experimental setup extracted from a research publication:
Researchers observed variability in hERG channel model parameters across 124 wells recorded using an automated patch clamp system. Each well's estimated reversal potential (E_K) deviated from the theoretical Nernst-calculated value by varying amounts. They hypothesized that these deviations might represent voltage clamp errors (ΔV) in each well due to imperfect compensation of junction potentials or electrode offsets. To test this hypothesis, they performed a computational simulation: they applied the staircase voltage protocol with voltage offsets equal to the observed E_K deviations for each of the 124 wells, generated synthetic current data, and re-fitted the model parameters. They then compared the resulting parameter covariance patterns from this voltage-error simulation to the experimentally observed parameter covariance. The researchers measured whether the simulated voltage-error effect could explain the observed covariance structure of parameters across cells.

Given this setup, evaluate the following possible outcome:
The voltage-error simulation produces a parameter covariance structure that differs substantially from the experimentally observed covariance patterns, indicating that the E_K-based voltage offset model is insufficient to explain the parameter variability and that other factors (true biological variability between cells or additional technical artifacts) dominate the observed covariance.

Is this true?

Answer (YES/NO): NO